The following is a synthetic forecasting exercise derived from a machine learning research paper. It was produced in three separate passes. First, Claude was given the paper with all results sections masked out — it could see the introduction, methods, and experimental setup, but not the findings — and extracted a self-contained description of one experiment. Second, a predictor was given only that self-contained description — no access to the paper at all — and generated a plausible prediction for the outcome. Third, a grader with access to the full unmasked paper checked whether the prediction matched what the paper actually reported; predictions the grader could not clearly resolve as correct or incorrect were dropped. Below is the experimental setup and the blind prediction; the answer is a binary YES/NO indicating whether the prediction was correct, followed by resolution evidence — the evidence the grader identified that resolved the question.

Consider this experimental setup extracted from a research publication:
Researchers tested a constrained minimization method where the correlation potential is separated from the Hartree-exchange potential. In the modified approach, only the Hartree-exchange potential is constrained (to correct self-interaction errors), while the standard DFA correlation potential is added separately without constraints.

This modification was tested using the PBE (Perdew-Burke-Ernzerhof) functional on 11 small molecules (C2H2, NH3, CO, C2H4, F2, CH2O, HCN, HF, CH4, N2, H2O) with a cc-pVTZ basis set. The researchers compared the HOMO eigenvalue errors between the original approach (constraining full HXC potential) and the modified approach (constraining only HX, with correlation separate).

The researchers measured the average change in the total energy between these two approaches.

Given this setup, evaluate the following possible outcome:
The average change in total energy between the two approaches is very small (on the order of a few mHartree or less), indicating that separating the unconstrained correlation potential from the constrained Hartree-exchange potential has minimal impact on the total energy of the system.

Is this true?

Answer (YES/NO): YES